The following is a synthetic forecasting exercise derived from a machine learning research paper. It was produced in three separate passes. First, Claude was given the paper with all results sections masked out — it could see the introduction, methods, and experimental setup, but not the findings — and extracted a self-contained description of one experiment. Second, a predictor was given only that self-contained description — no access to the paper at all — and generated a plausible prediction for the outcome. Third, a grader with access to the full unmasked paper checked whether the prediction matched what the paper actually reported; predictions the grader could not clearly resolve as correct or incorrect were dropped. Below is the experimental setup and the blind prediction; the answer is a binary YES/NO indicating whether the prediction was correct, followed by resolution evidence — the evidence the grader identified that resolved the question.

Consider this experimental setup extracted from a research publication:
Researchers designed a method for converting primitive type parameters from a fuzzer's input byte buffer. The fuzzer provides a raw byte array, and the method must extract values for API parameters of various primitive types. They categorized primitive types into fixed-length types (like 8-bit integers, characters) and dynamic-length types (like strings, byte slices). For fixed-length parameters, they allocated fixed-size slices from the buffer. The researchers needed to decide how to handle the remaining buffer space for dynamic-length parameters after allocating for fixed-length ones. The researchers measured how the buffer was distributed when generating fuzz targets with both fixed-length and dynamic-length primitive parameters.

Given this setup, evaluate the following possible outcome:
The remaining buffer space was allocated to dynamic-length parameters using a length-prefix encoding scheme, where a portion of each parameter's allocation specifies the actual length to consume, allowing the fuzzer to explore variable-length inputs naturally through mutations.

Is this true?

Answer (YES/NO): NO